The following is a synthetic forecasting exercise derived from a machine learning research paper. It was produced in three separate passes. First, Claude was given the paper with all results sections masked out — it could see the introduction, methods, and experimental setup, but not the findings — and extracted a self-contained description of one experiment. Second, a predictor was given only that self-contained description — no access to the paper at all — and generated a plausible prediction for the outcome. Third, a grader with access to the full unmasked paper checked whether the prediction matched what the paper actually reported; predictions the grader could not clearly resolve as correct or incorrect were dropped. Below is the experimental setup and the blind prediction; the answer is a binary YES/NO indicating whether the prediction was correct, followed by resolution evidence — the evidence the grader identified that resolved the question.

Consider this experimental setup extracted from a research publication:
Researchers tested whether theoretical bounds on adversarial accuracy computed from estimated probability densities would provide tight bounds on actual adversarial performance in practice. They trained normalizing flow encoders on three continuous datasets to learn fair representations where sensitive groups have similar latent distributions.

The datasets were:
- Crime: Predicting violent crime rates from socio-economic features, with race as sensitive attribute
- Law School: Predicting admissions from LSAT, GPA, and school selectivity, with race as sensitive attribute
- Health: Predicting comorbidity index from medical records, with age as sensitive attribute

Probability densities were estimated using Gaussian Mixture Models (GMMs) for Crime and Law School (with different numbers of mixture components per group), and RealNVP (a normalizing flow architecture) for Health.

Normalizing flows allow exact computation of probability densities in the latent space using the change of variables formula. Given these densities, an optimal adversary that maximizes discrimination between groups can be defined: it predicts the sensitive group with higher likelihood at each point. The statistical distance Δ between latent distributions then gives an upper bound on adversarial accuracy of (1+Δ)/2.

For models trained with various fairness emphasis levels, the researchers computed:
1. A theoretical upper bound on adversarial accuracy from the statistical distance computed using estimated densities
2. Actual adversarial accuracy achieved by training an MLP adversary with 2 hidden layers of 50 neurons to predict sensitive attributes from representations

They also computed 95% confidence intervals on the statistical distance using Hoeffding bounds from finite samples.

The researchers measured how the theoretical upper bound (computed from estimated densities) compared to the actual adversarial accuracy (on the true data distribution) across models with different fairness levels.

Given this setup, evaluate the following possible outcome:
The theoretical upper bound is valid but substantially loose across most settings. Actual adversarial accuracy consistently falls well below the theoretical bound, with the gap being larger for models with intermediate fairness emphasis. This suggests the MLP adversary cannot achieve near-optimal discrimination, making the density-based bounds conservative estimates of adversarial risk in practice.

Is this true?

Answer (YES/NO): NO